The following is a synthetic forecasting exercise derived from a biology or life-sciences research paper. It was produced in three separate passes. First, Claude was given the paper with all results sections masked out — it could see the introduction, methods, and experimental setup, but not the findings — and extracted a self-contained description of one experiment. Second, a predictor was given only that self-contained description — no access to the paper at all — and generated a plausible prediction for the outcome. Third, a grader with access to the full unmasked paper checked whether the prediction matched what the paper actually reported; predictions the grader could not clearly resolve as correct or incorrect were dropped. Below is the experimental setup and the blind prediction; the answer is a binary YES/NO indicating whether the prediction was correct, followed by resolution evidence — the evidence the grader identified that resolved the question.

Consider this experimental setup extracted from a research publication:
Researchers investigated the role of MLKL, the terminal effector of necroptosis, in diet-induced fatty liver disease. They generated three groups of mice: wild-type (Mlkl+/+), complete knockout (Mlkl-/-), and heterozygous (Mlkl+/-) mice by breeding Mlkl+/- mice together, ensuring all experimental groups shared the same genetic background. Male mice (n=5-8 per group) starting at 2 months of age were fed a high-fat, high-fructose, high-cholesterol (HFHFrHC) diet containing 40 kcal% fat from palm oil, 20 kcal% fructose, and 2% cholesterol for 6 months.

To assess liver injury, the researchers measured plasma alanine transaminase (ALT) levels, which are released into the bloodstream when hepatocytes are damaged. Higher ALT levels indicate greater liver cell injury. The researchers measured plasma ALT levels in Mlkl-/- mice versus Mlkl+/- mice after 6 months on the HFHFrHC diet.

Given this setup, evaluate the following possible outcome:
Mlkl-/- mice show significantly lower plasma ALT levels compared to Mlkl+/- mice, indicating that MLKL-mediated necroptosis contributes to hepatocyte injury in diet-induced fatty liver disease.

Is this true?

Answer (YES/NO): NO